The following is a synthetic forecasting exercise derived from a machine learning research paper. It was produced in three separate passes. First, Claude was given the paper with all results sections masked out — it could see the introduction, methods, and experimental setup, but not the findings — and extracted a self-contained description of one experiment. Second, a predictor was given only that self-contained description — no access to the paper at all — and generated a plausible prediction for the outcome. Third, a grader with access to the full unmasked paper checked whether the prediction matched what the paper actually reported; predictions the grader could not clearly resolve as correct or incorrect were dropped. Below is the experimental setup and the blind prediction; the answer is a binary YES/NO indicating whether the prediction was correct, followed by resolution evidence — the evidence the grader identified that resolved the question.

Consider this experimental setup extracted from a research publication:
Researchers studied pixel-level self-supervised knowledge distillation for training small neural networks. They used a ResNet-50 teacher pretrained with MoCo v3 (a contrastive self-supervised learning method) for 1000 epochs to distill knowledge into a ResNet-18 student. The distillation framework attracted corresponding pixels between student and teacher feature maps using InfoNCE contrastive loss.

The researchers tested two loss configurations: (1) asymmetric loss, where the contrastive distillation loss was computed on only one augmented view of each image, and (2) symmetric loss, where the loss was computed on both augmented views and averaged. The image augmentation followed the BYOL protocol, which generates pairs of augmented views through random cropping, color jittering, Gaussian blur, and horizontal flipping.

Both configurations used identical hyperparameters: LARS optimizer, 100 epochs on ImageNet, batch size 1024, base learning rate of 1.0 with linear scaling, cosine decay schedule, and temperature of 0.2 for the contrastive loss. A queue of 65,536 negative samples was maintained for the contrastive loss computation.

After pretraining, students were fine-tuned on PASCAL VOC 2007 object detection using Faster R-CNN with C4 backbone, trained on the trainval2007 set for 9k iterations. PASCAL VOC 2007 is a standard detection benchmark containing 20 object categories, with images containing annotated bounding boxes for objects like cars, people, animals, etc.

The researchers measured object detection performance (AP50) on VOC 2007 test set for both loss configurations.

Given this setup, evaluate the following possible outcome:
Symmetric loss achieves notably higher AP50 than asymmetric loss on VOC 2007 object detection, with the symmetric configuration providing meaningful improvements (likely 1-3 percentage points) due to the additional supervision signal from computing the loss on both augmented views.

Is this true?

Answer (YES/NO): NO